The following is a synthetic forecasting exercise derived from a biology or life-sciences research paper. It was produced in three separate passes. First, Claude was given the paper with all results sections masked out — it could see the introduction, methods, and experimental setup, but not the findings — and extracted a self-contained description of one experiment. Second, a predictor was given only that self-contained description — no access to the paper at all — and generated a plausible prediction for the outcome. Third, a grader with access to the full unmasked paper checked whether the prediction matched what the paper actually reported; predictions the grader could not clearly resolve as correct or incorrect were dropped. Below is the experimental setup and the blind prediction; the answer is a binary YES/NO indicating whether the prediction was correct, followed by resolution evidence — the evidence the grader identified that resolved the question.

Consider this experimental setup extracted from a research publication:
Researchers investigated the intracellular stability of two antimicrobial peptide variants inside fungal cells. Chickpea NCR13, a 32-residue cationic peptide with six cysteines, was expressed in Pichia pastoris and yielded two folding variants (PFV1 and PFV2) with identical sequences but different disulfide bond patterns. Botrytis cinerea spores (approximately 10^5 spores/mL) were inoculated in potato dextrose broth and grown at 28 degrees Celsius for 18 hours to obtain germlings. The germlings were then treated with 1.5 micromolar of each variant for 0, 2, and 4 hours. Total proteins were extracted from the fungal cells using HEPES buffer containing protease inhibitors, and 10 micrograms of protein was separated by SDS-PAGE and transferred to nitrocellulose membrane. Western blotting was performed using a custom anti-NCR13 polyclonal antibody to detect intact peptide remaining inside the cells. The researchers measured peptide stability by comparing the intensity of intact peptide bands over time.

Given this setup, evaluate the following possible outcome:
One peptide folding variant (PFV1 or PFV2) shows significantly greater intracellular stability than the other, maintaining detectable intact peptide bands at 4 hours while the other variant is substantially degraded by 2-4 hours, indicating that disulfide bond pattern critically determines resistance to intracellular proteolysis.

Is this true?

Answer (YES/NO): YES